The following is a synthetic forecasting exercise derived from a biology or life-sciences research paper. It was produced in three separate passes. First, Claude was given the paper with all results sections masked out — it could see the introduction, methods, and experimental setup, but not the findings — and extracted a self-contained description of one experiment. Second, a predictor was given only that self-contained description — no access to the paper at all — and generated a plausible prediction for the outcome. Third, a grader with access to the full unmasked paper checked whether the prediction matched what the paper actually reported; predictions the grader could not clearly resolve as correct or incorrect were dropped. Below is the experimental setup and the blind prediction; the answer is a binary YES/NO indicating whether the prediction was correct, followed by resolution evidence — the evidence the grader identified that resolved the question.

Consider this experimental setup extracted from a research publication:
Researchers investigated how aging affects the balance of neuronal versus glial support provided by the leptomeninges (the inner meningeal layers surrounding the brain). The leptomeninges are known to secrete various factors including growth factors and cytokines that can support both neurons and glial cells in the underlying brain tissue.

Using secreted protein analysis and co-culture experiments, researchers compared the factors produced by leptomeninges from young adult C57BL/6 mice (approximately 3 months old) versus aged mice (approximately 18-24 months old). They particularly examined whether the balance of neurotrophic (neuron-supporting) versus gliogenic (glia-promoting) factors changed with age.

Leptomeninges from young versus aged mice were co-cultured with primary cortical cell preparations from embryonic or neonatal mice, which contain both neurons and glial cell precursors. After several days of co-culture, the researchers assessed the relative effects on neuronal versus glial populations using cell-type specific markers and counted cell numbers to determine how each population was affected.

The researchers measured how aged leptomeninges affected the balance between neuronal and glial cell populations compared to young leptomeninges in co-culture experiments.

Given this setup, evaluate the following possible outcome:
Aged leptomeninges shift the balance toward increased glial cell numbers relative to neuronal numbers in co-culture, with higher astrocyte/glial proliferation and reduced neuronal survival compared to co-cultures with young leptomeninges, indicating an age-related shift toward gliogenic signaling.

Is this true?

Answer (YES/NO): YES